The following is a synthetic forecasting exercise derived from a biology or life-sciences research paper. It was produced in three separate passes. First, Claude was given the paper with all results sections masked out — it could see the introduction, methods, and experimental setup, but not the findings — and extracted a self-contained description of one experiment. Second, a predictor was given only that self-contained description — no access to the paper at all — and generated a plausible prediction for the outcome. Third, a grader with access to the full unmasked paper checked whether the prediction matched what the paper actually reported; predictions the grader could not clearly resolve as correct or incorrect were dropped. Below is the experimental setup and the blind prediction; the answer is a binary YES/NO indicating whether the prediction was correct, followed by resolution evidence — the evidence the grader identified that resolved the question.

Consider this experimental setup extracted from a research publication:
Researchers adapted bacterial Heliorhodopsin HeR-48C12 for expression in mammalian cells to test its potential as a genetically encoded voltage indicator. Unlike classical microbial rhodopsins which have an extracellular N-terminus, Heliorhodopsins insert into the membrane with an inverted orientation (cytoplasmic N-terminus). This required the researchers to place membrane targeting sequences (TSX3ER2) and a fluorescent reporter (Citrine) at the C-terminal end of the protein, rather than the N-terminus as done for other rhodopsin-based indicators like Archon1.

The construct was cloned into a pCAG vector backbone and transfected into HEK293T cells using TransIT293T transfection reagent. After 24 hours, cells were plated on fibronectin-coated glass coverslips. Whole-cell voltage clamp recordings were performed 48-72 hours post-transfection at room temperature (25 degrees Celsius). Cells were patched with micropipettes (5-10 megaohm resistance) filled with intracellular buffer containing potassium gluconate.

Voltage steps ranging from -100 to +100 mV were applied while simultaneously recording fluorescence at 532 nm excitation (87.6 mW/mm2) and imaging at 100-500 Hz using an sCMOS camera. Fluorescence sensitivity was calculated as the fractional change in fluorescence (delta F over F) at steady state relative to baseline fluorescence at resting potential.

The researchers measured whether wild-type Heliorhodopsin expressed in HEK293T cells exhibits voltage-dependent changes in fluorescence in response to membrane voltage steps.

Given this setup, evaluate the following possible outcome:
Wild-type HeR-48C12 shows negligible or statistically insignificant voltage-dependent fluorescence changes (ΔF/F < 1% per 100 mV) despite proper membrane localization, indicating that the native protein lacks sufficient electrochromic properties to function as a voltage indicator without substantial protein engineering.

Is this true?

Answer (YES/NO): NO